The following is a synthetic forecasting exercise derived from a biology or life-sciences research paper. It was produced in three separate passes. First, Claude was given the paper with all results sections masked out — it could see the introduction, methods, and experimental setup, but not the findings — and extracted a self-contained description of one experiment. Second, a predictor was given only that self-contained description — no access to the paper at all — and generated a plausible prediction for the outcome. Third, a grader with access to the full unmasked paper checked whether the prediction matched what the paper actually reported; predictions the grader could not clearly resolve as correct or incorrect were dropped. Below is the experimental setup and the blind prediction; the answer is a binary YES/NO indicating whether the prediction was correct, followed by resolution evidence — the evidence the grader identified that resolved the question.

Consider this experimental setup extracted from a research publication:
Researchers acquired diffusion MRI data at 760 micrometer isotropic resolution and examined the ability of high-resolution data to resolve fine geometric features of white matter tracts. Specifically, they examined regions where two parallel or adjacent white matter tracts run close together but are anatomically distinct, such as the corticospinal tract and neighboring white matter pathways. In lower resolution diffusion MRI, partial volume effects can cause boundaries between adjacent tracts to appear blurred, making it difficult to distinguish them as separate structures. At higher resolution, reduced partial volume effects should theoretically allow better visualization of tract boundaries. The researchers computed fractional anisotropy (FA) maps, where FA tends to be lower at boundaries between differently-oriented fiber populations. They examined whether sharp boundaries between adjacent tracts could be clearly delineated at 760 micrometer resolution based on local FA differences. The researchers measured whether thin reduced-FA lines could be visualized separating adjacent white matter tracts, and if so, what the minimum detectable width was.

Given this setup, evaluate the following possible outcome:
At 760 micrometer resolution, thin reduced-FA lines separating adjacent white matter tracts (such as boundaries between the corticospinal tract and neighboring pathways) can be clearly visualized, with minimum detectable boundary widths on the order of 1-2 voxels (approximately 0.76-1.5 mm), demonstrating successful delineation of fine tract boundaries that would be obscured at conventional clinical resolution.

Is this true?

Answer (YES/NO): YES